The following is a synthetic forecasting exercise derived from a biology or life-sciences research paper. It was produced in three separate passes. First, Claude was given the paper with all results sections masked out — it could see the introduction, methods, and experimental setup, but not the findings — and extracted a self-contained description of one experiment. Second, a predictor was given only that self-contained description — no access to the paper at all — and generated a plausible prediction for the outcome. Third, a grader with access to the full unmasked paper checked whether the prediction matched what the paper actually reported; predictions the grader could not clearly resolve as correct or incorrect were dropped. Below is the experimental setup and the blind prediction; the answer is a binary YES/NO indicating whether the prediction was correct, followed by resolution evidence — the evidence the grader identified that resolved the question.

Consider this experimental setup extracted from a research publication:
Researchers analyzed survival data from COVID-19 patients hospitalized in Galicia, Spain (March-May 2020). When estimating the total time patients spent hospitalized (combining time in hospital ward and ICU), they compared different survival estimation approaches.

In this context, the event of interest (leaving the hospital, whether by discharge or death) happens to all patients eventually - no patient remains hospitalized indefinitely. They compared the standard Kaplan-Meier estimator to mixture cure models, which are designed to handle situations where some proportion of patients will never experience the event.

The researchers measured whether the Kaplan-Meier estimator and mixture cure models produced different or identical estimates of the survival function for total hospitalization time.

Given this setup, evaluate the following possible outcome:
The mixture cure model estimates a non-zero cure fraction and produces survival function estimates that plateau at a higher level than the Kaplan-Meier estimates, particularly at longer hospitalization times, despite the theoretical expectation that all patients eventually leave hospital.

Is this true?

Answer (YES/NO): NO